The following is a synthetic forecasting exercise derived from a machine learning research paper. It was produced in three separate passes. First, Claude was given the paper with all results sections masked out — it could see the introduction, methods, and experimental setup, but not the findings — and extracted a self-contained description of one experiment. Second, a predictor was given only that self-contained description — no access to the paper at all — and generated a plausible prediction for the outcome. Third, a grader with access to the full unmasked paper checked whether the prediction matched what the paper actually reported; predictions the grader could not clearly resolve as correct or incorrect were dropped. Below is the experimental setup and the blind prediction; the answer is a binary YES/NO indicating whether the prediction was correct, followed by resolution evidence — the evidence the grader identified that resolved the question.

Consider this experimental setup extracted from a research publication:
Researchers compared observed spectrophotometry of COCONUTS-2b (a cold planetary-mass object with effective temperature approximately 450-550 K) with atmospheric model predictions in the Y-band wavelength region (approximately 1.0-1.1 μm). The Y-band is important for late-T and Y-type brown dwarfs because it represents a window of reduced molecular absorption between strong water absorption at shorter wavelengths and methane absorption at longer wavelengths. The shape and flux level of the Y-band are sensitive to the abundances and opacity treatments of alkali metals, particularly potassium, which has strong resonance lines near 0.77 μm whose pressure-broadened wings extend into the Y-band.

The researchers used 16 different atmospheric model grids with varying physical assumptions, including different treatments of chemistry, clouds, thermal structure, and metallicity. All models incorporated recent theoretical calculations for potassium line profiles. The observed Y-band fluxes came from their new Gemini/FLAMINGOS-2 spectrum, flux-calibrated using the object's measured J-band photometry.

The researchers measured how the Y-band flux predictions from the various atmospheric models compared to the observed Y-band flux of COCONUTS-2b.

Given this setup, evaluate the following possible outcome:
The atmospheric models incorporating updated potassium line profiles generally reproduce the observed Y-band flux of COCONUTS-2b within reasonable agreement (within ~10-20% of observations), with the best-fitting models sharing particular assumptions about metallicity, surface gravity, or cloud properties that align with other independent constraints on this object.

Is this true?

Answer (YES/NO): NO